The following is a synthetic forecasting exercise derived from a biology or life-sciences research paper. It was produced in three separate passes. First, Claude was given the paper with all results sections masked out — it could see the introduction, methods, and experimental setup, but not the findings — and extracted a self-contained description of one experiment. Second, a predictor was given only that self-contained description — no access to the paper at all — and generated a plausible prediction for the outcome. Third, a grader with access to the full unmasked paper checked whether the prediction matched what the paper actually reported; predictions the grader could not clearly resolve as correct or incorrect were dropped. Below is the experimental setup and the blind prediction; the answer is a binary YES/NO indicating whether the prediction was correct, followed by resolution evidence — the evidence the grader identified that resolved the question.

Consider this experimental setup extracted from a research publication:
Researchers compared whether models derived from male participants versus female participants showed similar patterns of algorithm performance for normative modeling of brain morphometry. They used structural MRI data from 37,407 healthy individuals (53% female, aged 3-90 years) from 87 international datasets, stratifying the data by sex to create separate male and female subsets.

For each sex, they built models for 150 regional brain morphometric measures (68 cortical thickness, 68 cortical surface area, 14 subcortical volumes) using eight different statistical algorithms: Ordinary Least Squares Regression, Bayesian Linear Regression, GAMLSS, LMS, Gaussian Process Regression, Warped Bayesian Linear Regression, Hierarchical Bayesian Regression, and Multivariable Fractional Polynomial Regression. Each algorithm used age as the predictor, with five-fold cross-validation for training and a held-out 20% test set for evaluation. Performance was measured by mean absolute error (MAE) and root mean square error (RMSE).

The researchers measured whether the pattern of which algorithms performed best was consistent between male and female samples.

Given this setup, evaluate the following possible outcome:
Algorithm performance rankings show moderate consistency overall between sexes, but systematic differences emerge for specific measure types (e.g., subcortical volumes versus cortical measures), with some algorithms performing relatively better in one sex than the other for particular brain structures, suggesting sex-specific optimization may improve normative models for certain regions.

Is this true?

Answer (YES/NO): NO